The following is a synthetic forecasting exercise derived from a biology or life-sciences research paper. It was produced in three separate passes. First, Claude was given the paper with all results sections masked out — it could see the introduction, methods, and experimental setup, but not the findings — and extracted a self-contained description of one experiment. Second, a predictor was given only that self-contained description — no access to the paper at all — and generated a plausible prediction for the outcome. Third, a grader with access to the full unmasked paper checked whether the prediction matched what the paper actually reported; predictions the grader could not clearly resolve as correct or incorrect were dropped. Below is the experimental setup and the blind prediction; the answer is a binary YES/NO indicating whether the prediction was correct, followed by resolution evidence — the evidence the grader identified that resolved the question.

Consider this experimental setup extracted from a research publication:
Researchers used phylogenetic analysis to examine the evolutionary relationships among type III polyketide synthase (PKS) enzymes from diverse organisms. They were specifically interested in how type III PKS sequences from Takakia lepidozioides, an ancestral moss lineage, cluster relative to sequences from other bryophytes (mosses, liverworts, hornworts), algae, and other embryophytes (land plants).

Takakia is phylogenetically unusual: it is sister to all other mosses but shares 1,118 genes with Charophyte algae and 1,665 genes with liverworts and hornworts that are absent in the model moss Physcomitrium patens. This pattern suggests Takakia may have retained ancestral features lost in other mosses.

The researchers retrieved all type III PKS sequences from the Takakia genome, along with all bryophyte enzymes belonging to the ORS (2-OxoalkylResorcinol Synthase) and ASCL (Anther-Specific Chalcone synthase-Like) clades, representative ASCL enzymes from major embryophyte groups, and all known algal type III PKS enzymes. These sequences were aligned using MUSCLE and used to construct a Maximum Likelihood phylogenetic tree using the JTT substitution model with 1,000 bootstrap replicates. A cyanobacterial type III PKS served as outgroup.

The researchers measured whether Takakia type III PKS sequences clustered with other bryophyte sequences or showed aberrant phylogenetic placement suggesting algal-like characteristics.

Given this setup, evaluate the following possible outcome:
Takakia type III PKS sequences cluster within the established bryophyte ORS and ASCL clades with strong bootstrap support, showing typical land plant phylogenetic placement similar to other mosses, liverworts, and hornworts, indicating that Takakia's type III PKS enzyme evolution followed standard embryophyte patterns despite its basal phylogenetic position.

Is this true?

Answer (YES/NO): YES